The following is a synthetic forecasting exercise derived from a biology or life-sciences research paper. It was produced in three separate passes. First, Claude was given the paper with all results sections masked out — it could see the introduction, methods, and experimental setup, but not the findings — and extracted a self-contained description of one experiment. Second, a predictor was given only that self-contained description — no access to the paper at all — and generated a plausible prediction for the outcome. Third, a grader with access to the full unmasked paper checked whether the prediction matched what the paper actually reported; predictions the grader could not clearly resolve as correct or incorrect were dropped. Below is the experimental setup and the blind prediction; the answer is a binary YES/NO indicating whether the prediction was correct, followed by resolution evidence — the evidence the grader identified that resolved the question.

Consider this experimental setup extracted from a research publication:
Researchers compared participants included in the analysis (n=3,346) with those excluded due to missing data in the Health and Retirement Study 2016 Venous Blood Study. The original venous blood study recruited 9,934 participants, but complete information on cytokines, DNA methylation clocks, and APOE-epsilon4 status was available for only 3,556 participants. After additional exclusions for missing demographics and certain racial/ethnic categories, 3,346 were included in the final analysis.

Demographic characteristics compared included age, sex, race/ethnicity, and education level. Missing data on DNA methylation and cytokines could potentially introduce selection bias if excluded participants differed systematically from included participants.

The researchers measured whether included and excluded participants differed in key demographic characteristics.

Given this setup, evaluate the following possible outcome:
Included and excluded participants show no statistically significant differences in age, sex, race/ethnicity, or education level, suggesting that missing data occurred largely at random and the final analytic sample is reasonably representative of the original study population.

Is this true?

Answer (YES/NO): NO